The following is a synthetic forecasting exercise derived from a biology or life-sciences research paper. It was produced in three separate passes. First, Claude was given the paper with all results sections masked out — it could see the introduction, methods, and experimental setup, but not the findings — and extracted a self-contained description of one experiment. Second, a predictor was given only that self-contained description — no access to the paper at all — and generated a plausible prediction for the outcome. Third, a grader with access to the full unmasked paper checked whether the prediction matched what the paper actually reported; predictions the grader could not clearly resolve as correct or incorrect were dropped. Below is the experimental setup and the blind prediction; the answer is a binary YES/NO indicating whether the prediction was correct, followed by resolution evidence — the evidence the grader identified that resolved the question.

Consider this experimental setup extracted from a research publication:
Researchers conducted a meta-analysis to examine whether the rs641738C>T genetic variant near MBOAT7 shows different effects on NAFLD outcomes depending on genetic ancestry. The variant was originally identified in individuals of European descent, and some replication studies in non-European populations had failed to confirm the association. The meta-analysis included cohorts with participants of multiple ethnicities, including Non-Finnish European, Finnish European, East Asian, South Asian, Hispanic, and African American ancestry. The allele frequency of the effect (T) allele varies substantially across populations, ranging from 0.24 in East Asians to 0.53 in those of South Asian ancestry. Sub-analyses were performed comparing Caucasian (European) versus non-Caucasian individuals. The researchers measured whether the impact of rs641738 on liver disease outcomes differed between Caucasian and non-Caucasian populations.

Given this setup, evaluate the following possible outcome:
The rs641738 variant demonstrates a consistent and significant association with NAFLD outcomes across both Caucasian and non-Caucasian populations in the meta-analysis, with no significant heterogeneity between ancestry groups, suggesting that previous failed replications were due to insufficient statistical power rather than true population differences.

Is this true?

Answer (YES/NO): YES